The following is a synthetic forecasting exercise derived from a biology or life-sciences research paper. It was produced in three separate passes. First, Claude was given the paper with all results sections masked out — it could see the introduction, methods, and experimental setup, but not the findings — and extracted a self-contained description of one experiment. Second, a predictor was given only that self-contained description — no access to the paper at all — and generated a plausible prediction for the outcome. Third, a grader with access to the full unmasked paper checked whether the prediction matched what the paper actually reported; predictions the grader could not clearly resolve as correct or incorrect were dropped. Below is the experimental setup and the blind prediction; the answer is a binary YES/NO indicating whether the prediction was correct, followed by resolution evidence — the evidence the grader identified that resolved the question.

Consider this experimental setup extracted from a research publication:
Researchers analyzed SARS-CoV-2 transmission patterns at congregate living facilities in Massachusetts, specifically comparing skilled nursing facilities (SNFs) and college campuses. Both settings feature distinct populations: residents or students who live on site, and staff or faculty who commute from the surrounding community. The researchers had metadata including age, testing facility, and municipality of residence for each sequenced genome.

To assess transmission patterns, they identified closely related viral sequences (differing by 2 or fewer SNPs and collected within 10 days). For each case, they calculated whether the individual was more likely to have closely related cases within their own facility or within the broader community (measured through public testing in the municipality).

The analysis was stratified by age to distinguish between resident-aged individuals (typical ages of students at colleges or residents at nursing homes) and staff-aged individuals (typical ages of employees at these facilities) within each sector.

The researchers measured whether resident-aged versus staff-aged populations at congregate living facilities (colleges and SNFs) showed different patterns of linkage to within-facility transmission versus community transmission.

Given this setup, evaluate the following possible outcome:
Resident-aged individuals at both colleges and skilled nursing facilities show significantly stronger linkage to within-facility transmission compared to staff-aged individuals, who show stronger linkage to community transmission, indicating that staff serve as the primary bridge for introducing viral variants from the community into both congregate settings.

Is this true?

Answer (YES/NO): NO